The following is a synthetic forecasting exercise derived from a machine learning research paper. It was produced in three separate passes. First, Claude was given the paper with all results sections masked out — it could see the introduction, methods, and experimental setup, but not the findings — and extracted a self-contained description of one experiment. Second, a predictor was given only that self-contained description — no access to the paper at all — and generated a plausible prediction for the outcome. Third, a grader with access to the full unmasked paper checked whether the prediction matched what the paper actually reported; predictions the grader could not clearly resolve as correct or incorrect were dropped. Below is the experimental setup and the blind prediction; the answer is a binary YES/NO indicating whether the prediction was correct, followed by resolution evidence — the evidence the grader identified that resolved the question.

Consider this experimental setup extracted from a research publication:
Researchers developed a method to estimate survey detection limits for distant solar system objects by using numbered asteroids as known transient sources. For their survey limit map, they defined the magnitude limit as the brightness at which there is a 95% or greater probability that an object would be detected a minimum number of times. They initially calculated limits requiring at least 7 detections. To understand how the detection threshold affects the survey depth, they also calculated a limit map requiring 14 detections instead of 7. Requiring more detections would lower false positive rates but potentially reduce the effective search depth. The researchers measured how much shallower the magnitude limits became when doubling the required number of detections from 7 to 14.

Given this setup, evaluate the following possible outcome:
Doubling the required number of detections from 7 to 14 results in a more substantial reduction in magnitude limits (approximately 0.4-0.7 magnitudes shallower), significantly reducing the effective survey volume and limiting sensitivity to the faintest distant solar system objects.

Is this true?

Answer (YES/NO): NO